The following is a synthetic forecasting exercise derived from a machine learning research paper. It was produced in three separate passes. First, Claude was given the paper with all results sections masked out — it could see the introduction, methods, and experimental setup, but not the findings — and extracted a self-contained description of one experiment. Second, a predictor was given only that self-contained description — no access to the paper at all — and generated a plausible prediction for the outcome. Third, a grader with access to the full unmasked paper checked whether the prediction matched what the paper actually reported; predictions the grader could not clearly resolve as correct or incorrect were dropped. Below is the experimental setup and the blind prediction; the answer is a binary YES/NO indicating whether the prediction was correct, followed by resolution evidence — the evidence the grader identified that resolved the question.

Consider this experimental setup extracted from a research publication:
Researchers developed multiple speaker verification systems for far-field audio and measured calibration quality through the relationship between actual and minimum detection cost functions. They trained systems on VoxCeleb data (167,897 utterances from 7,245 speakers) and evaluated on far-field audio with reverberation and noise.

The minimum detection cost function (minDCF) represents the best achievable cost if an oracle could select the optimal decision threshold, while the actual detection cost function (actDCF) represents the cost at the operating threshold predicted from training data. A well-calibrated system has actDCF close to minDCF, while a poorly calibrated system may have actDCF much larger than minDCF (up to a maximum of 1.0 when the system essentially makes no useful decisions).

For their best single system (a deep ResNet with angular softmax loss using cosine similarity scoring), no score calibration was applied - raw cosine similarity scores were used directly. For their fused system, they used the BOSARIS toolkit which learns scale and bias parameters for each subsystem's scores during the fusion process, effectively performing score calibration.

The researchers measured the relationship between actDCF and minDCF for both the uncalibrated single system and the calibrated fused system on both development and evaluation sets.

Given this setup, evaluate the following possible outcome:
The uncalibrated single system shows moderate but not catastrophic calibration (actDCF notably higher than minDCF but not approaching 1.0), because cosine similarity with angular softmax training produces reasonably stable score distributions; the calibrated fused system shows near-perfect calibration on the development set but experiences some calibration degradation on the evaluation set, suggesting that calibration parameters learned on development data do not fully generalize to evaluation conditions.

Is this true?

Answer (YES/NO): NO